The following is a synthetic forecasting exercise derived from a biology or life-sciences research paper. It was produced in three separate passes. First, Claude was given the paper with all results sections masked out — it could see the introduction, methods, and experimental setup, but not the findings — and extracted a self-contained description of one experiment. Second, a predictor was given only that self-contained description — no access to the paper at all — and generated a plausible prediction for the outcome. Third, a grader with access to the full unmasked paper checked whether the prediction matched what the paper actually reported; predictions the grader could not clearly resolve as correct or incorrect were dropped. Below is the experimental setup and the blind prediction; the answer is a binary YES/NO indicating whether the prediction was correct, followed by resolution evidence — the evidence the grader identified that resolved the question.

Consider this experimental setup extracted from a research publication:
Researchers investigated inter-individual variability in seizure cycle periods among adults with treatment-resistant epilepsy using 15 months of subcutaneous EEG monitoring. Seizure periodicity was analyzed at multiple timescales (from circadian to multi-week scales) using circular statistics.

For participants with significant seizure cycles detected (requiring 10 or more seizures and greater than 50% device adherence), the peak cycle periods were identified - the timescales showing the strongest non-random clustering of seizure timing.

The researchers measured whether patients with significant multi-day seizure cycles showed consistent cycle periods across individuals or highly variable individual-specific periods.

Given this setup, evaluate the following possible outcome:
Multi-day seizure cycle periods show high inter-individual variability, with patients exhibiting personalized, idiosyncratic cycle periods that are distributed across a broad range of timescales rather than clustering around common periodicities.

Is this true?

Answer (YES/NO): YES